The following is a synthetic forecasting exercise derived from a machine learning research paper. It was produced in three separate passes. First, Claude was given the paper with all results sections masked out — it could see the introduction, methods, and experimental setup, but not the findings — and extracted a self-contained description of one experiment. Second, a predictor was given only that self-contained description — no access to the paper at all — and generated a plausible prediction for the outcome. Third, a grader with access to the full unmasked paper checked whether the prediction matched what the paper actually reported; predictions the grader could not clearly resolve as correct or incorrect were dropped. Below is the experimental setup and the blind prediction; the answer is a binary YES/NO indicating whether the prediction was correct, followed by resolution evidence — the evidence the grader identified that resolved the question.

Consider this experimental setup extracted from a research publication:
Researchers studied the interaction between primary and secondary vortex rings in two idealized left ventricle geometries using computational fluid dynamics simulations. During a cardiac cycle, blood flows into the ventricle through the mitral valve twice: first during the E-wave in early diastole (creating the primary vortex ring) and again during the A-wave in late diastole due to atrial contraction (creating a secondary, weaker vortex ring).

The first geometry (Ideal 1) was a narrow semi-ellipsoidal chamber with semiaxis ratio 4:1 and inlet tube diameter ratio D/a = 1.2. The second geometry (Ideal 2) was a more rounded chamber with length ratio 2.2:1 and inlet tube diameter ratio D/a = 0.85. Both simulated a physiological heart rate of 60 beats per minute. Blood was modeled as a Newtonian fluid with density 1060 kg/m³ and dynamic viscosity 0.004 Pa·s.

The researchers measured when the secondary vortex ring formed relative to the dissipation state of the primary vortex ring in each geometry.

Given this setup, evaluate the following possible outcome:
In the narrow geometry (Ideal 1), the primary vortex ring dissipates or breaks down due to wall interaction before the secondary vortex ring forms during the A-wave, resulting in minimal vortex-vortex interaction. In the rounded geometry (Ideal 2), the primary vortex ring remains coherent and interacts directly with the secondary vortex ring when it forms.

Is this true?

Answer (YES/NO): NO